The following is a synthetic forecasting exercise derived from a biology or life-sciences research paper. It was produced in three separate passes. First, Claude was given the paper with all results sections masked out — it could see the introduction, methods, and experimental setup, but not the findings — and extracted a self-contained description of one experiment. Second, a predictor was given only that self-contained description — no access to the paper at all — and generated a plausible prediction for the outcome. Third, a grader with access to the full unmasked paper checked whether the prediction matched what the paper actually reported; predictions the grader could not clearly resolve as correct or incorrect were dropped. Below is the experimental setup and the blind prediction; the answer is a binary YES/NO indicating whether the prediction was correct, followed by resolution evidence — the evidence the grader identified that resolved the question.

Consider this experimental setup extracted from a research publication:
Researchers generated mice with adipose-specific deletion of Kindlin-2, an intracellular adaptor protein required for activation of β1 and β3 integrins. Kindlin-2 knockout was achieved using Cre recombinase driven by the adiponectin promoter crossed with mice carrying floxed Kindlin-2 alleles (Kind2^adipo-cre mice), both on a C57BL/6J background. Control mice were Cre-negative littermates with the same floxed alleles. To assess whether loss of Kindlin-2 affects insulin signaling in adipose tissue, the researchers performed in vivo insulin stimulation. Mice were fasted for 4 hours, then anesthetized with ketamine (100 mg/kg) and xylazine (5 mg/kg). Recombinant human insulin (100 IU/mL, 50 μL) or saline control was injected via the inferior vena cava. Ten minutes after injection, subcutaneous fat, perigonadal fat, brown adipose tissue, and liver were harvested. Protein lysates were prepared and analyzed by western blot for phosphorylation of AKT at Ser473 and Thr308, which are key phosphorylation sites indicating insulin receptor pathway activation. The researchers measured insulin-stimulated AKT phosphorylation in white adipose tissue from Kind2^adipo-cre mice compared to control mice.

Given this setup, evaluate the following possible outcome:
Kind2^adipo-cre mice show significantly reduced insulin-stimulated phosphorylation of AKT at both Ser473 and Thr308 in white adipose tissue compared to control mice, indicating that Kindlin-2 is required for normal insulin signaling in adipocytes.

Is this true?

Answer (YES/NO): YES